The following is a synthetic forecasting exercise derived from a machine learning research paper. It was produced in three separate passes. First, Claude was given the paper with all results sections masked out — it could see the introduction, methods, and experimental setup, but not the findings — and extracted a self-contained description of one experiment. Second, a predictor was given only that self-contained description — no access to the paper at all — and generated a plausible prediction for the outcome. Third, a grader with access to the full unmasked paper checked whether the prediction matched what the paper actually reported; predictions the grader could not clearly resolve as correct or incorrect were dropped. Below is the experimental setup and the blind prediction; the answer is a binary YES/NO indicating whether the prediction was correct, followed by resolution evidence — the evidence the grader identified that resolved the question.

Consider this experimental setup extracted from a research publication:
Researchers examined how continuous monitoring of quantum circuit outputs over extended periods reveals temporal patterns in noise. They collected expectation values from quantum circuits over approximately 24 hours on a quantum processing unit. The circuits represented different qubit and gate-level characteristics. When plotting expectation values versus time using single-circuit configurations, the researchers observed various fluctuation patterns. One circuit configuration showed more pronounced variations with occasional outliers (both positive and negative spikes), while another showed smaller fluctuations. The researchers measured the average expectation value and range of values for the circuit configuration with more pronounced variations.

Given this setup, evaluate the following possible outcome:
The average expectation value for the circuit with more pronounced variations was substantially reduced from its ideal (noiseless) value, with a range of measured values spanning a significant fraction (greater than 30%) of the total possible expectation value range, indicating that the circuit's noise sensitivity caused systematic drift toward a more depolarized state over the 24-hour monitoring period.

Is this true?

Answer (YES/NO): NO